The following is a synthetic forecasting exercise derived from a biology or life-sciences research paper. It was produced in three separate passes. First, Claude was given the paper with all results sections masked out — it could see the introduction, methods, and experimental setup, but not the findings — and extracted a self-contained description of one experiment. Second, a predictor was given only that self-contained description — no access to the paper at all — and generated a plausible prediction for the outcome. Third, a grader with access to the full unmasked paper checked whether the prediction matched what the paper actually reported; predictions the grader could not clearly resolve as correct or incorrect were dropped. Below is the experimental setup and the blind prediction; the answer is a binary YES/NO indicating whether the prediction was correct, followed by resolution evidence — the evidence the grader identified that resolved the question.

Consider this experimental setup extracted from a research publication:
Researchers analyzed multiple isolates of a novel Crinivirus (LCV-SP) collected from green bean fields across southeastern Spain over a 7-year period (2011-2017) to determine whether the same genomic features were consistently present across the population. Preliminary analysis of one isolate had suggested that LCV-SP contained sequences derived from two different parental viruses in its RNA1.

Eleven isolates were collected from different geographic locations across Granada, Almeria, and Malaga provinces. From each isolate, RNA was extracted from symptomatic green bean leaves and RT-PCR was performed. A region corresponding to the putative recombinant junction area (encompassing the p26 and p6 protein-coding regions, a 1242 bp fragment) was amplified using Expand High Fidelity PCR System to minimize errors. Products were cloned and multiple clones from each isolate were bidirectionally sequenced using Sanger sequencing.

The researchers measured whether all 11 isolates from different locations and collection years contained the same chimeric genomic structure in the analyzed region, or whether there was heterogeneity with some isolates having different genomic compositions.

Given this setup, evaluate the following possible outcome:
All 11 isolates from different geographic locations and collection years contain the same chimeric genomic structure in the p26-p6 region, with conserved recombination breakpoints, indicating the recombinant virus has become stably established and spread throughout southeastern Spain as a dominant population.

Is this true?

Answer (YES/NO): YES